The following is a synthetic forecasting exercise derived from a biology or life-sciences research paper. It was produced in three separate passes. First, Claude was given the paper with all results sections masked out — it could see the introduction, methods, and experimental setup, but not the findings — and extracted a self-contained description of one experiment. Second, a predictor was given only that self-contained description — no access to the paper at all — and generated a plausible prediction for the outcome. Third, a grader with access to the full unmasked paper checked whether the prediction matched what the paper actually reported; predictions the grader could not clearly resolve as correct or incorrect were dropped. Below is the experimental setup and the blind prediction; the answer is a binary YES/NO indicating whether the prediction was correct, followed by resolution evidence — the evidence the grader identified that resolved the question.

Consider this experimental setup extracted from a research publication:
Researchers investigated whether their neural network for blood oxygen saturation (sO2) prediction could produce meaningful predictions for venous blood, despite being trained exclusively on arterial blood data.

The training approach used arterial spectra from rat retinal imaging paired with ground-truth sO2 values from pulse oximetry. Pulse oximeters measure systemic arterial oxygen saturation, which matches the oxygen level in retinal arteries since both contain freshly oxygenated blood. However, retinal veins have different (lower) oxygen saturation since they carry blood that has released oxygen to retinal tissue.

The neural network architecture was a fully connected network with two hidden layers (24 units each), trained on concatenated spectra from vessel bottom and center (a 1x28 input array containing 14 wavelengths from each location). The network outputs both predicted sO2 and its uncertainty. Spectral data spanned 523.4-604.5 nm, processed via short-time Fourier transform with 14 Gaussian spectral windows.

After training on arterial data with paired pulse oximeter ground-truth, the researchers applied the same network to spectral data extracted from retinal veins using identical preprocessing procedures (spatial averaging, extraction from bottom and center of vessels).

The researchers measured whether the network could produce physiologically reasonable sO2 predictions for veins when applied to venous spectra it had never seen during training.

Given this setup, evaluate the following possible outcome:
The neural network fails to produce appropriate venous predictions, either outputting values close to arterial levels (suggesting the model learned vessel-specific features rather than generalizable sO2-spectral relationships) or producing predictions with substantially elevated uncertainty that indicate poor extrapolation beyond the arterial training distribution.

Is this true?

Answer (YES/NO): NO